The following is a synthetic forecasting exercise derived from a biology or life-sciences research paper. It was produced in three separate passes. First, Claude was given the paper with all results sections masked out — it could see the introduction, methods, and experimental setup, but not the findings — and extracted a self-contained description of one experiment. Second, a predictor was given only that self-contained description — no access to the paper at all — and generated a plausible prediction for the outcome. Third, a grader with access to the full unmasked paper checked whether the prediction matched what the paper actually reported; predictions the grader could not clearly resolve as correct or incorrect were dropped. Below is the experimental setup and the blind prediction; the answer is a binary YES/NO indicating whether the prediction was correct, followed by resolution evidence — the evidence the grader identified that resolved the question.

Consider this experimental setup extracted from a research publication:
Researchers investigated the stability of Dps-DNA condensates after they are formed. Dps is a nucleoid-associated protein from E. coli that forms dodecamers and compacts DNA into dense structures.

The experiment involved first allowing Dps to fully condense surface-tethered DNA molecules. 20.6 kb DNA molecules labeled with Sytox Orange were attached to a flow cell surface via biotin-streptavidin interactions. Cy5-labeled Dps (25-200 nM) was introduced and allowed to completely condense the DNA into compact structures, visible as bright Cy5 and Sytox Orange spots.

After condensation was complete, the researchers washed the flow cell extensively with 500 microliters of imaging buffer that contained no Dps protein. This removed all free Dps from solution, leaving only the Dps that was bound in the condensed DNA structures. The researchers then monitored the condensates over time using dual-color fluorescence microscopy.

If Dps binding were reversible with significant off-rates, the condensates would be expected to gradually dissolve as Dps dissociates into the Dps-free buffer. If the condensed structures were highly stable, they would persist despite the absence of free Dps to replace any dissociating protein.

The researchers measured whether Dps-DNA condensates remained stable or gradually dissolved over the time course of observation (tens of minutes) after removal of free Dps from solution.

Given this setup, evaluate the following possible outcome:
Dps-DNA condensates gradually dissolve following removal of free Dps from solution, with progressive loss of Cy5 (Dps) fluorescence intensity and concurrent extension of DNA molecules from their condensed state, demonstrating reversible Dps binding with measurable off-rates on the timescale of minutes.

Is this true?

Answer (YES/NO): NO